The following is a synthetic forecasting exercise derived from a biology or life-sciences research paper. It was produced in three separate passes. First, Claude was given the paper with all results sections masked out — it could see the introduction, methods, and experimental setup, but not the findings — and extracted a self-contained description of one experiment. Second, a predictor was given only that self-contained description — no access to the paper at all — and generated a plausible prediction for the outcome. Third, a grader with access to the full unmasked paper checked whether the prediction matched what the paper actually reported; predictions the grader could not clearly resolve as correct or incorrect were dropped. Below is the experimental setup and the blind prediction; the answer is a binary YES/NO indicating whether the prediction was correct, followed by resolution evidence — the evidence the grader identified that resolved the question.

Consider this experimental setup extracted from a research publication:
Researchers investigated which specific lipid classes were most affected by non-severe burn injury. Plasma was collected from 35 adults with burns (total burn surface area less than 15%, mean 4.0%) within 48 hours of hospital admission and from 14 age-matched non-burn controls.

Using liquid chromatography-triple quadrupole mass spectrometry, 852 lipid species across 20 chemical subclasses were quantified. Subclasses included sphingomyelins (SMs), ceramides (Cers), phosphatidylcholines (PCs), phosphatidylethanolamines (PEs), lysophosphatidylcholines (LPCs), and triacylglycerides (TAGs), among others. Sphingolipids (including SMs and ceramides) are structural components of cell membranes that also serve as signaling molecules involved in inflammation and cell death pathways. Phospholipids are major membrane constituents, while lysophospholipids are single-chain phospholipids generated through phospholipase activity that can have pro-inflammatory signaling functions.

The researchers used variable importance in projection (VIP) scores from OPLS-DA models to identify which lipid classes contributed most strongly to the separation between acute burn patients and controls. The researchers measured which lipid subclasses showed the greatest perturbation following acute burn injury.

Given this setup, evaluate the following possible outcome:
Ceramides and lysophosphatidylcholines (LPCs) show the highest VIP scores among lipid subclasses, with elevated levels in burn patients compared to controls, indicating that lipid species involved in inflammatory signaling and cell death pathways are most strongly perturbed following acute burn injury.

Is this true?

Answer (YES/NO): NO